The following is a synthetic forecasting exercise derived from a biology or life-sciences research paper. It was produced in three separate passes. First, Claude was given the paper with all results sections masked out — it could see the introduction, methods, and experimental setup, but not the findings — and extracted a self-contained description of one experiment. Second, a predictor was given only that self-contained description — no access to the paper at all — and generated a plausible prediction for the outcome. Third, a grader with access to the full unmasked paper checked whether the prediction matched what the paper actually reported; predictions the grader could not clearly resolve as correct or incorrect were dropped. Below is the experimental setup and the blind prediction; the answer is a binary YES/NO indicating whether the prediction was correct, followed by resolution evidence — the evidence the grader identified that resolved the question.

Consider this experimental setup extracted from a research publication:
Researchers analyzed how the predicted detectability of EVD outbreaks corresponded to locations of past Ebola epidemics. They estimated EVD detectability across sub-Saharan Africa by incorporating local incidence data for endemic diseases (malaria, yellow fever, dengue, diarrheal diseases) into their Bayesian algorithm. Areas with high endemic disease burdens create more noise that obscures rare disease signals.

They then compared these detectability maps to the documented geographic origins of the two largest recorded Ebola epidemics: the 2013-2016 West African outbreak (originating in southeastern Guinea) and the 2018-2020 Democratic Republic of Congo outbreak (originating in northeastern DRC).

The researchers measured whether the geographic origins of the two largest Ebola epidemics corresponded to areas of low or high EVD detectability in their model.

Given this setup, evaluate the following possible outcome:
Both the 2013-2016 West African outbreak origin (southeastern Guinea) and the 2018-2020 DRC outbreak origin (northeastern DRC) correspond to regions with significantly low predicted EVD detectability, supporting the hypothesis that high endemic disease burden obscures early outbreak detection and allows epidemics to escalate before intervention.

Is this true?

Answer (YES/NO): YES